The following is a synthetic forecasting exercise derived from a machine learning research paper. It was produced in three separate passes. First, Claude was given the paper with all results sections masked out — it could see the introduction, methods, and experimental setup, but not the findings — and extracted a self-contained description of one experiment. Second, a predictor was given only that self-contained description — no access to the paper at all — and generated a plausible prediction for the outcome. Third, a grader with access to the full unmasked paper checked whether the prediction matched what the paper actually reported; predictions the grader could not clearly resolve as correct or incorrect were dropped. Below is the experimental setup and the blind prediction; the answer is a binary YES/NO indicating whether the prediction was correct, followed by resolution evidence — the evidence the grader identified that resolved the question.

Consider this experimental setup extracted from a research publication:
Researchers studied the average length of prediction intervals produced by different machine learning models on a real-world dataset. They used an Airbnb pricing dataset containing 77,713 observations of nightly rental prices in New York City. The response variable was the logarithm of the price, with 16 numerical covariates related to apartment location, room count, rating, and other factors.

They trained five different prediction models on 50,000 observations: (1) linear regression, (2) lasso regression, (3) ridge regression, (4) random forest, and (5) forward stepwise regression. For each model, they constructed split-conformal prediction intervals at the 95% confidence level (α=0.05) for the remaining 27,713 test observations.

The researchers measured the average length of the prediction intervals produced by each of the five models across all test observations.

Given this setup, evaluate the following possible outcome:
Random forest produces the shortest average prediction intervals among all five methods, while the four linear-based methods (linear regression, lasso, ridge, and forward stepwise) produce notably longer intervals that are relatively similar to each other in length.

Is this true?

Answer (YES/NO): YES